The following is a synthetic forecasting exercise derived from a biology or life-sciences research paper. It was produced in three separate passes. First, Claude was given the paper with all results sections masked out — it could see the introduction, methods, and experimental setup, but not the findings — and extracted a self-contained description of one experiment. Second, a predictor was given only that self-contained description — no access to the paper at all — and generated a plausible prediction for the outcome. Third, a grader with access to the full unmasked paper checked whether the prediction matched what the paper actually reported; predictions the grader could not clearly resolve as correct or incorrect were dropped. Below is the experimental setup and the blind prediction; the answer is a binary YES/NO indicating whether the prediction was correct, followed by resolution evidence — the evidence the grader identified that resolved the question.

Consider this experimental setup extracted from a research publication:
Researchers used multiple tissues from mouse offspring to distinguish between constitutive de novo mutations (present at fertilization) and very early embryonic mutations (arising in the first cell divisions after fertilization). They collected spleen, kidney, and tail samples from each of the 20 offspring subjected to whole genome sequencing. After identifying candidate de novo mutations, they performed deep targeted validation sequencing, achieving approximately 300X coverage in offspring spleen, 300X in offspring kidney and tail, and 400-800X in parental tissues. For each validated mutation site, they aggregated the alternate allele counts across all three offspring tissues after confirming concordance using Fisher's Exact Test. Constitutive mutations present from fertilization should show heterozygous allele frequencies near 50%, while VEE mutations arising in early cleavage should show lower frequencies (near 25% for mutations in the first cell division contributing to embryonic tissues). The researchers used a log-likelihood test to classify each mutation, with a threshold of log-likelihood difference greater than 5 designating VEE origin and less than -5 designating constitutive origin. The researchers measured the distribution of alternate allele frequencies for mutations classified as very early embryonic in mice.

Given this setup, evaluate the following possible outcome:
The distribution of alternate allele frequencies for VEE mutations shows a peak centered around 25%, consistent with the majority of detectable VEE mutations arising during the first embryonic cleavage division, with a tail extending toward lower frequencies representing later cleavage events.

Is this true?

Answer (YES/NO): NO